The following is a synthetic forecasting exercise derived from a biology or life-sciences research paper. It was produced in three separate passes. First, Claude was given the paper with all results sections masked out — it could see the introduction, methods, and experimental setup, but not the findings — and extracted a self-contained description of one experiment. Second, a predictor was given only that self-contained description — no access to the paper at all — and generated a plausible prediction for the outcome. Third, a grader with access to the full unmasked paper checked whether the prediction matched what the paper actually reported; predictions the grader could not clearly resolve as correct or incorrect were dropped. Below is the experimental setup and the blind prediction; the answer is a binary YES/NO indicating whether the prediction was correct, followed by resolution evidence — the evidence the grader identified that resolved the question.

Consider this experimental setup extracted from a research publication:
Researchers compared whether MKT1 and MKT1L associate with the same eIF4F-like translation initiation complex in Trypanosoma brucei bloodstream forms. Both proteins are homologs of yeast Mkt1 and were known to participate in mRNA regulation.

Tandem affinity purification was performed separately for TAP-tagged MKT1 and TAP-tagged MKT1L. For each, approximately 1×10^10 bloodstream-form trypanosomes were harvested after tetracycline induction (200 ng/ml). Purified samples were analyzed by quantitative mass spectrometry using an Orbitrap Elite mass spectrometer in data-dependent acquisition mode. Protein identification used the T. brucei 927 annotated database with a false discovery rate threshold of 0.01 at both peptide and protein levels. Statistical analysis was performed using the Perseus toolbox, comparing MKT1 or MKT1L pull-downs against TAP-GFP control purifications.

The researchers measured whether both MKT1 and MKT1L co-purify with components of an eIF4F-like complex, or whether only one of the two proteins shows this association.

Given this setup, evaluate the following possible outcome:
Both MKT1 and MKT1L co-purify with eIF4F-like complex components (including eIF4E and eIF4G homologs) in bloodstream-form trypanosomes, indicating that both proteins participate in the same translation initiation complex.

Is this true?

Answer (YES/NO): NO